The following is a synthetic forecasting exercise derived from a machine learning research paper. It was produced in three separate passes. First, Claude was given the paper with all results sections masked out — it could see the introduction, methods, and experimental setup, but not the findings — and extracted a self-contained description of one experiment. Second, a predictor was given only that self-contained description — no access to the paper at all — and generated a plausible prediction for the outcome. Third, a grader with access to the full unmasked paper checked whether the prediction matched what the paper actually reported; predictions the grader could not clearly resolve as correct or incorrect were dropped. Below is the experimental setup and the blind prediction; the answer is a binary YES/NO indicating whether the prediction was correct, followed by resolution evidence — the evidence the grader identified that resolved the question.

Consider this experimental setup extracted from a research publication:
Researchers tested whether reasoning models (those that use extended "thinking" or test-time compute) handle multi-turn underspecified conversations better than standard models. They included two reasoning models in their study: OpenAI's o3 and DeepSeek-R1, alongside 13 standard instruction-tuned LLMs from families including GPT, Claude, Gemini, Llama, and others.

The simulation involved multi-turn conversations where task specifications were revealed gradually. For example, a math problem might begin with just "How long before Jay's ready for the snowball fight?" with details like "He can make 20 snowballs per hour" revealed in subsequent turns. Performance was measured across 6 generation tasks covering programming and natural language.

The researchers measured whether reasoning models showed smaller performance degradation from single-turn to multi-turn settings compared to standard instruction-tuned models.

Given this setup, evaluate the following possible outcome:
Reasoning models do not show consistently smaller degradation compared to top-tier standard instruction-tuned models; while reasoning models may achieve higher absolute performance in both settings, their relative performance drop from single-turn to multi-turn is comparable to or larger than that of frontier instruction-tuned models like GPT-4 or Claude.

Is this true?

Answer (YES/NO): YES